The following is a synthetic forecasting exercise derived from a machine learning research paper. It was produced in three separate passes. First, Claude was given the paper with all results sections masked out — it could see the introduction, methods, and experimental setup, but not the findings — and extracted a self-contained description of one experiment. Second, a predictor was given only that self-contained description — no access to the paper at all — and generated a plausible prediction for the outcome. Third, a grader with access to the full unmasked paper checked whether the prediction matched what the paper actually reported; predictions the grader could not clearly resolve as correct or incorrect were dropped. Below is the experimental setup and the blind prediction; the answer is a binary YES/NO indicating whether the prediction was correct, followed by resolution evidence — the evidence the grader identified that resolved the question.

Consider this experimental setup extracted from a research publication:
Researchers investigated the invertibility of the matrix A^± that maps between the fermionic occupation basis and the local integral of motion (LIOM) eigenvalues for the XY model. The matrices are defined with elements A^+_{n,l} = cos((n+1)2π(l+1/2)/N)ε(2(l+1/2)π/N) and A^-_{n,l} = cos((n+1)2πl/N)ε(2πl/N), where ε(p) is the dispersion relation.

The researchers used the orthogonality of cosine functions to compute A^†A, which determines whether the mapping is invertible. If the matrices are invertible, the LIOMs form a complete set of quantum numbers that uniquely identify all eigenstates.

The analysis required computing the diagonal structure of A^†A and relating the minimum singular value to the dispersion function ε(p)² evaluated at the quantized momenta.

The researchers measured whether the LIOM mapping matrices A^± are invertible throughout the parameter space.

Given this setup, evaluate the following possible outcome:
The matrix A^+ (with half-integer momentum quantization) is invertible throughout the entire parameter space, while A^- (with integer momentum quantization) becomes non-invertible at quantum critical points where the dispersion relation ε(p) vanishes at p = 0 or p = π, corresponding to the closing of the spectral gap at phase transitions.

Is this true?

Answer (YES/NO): NO